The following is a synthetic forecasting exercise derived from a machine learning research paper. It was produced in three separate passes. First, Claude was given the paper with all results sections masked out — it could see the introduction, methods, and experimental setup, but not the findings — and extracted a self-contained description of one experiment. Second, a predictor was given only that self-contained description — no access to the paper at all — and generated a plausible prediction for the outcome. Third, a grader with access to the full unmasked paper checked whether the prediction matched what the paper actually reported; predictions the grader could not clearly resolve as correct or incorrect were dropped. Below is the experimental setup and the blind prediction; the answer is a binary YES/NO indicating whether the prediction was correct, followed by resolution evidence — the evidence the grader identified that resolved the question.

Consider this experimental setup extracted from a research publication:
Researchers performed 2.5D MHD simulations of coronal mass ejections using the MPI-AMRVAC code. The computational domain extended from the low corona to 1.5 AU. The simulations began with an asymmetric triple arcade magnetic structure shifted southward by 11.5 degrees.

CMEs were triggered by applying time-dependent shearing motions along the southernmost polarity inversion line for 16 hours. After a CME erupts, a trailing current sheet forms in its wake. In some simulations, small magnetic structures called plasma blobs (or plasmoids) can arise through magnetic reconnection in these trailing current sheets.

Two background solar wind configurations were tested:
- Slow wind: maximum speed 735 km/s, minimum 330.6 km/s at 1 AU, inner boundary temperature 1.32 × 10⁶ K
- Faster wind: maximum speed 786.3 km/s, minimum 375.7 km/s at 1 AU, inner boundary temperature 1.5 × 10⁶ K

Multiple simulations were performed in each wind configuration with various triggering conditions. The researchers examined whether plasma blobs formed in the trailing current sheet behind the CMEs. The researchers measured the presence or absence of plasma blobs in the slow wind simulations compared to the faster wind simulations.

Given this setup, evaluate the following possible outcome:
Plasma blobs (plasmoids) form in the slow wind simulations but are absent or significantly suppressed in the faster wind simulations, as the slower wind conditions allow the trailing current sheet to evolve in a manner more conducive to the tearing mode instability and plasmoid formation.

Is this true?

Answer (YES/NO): YES